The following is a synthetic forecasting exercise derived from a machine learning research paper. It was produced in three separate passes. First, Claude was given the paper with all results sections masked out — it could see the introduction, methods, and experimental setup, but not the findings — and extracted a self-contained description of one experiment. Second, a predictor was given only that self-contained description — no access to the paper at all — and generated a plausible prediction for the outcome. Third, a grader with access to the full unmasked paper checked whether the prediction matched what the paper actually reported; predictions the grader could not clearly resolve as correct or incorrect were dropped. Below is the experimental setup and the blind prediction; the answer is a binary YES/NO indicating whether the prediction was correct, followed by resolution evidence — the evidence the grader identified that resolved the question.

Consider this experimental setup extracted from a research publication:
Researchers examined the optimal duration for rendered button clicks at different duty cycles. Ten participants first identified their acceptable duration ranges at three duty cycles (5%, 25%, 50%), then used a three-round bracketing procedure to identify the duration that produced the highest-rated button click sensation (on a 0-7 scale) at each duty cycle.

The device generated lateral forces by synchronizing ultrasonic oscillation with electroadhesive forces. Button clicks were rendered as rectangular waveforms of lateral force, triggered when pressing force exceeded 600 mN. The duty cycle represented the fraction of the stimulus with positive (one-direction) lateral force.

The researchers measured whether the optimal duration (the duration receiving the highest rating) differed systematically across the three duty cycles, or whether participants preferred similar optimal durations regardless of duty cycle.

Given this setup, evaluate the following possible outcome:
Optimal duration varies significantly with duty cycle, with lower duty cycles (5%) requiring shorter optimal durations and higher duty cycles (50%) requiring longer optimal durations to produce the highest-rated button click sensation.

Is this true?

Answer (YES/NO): NO